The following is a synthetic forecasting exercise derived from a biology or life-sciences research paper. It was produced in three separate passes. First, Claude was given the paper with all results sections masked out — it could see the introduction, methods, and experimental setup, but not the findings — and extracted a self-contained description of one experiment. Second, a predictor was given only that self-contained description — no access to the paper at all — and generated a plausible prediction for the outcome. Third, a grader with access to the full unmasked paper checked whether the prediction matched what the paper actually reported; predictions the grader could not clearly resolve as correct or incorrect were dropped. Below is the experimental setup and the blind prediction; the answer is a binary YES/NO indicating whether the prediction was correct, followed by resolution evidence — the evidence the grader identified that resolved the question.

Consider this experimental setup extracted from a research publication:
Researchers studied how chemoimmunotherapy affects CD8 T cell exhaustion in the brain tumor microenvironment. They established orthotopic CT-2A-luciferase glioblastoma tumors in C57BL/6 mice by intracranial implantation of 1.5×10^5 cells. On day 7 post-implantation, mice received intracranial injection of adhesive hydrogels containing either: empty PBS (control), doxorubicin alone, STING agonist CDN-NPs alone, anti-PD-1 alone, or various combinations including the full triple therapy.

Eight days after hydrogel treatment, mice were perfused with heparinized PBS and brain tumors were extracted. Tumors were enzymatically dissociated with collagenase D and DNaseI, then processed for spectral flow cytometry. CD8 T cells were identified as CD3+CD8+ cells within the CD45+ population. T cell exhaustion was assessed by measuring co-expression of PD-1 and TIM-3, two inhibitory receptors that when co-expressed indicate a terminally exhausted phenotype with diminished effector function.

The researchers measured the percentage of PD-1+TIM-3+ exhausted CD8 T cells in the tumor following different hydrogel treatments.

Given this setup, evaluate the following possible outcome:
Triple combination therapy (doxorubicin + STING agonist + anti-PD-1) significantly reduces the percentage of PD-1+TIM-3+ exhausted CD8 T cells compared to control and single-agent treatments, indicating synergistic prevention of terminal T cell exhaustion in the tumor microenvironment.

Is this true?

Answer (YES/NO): NO